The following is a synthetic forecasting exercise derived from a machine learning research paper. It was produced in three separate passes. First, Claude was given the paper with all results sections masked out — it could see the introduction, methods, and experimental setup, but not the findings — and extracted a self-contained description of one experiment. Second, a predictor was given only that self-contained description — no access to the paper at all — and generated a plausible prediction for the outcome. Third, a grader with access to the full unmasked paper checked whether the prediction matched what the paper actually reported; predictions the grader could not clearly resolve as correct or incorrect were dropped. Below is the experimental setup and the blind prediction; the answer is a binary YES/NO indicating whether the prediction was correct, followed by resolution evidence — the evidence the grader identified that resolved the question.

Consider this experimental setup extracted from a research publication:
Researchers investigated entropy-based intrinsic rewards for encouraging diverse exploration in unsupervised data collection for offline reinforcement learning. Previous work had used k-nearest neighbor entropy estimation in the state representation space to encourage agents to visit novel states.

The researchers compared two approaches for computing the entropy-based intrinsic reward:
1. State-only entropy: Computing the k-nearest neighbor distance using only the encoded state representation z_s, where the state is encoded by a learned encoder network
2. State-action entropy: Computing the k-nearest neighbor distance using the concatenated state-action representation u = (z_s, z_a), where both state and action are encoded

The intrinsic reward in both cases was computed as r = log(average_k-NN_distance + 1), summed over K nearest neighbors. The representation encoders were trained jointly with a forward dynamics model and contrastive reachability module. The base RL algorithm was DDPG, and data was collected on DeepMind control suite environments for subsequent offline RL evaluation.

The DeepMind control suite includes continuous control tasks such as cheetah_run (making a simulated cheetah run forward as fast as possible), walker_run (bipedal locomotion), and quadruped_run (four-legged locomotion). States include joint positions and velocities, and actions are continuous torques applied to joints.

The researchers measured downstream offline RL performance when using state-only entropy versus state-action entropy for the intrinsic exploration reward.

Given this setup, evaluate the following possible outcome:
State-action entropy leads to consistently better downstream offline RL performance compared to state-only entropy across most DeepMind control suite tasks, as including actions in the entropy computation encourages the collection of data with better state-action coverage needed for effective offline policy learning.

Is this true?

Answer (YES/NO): NO